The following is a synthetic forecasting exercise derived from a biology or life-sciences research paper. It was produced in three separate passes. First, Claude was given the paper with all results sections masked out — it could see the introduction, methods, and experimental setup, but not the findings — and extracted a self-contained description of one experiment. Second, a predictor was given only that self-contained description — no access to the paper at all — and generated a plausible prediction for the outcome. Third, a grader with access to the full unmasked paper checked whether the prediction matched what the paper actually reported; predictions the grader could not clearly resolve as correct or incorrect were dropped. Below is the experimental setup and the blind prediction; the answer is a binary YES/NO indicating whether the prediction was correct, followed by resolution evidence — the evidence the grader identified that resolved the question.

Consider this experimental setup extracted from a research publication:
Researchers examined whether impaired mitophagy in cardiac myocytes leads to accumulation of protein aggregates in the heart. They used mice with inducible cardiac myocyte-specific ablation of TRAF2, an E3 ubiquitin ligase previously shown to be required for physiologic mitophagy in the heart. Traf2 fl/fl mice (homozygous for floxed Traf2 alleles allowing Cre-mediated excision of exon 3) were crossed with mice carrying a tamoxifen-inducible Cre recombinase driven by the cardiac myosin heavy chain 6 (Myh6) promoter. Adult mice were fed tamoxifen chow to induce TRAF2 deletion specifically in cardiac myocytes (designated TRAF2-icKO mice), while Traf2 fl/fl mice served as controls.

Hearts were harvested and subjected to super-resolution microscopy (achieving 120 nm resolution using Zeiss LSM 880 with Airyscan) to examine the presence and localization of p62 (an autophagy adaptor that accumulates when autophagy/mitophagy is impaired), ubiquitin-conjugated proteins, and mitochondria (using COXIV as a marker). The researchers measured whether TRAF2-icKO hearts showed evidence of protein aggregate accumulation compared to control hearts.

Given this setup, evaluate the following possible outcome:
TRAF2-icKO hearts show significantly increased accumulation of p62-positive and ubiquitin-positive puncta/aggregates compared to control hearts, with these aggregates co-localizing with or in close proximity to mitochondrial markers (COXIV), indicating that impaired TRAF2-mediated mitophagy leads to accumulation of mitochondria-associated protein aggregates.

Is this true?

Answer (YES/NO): YES